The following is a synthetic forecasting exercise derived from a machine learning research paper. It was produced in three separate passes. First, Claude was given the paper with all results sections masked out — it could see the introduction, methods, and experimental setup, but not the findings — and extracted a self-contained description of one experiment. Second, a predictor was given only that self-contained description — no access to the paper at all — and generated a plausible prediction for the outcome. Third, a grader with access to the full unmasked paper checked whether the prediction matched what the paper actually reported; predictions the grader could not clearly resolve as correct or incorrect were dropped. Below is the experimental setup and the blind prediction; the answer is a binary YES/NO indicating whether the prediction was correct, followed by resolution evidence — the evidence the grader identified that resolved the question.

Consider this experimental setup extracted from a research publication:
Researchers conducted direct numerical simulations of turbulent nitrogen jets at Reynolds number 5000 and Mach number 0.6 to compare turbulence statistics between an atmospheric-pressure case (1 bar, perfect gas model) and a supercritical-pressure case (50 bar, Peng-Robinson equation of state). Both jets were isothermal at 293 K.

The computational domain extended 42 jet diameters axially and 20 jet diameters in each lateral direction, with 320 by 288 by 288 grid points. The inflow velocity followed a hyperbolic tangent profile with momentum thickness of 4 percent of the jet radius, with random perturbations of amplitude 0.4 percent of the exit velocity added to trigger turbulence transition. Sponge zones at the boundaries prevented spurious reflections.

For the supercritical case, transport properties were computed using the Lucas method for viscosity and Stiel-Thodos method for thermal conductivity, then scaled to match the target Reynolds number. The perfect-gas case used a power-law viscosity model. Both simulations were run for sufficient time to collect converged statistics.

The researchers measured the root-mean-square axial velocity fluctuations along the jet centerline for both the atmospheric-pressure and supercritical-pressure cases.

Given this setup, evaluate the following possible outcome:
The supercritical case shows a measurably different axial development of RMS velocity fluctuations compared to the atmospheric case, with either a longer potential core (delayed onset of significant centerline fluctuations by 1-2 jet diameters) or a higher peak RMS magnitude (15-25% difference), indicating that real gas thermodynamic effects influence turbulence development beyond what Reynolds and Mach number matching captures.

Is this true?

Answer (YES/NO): NO